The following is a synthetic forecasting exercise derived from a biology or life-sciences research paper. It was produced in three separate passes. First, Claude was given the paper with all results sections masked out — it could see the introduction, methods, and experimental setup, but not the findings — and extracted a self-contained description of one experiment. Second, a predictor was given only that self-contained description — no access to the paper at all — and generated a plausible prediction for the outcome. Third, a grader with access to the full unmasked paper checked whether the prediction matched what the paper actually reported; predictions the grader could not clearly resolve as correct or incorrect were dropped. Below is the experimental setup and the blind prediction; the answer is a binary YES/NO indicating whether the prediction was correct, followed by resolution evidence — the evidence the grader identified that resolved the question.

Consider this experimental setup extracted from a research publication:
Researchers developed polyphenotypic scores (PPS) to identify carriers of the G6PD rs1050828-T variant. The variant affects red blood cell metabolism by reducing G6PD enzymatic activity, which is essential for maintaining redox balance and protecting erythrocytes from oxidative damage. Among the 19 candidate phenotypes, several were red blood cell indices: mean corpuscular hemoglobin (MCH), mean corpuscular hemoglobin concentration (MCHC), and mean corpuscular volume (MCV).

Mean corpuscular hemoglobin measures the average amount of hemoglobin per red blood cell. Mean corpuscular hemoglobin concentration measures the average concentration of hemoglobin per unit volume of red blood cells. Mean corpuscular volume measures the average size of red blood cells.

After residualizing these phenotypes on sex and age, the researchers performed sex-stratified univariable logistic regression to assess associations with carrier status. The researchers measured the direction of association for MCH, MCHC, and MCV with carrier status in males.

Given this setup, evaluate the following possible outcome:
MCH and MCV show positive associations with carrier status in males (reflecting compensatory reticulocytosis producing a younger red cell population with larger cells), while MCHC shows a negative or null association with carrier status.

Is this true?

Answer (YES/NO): YES